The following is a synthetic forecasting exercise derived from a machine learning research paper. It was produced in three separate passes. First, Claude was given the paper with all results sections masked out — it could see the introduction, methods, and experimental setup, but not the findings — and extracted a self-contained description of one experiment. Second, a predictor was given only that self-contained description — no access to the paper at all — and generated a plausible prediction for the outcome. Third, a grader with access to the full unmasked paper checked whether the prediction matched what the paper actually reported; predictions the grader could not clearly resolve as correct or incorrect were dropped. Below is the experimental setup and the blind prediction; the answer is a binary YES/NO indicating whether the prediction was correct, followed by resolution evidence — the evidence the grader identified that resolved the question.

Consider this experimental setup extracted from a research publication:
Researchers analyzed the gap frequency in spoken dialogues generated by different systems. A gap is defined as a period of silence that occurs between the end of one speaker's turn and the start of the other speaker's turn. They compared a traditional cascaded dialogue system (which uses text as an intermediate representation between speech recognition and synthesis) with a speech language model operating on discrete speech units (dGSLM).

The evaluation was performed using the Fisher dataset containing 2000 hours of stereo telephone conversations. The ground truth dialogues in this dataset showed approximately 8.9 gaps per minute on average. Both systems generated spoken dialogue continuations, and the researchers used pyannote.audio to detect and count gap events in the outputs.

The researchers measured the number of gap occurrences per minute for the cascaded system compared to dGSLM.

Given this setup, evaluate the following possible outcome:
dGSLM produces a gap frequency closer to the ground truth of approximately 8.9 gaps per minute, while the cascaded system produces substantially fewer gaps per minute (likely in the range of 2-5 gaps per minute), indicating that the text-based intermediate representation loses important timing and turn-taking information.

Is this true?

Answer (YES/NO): NO